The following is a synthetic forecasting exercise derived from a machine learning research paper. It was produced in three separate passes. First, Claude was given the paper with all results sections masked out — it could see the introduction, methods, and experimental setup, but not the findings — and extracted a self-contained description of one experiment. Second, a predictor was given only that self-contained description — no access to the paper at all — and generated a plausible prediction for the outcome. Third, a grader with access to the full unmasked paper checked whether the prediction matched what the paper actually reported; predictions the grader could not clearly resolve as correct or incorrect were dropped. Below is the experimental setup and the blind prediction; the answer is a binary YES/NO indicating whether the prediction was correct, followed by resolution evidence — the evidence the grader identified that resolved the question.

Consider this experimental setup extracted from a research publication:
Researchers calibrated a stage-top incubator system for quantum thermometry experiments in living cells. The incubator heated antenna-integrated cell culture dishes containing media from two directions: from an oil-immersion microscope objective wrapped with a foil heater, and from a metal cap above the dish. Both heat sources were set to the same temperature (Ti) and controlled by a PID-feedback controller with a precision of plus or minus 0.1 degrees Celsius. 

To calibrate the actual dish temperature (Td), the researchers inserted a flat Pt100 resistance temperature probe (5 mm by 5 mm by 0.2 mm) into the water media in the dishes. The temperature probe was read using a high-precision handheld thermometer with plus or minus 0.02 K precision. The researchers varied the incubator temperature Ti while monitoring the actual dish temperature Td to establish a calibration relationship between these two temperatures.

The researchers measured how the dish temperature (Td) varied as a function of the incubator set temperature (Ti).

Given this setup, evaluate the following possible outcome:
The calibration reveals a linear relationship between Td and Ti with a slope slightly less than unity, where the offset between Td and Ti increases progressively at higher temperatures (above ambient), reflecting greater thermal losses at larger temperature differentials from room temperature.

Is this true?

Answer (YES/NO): YES